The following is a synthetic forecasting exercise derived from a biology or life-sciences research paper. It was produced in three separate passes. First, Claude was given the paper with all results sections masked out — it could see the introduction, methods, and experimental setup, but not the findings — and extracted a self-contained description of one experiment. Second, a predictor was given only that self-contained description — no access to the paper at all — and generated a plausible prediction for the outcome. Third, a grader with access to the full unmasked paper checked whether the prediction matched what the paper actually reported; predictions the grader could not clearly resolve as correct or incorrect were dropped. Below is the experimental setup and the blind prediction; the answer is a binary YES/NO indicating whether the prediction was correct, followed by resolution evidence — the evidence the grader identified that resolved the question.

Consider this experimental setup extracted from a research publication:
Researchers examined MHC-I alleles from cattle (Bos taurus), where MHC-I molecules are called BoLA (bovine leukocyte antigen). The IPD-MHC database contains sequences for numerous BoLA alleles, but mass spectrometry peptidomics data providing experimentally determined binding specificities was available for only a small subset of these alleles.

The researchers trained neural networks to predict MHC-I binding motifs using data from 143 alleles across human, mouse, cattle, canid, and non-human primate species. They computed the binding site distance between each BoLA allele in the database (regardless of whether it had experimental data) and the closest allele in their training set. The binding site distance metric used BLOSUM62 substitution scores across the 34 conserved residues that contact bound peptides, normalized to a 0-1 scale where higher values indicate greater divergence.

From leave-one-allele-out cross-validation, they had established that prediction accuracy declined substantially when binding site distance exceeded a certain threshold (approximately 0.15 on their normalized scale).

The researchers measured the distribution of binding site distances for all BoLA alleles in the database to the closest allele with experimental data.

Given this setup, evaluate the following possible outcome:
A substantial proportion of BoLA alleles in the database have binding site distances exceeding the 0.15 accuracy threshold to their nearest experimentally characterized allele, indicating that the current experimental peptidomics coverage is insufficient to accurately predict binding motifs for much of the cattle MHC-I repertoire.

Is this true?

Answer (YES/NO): YES